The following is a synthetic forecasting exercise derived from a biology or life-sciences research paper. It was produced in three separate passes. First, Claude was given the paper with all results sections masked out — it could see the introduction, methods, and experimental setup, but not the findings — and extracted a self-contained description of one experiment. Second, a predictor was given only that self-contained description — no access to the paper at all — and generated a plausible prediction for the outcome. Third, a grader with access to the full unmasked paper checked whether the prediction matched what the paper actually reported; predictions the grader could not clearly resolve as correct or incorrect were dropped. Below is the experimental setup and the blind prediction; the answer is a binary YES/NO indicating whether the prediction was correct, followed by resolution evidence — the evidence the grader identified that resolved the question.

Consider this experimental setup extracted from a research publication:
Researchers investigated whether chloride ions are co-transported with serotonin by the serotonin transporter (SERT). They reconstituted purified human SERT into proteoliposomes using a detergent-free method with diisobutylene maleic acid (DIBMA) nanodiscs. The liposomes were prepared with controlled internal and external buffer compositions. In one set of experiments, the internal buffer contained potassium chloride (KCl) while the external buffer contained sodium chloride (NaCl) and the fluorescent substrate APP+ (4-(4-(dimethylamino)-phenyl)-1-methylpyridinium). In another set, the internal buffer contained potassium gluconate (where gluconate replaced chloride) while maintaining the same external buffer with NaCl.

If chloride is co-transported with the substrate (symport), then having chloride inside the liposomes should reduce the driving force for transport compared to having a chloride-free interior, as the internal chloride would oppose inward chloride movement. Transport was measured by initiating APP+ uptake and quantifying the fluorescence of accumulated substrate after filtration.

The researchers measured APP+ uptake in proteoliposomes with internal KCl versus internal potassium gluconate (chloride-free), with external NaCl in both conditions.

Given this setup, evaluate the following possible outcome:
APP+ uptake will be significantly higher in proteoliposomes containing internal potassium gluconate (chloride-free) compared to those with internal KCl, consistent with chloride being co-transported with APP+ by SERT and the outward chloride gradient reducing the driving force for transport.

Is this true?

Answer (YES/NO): NO